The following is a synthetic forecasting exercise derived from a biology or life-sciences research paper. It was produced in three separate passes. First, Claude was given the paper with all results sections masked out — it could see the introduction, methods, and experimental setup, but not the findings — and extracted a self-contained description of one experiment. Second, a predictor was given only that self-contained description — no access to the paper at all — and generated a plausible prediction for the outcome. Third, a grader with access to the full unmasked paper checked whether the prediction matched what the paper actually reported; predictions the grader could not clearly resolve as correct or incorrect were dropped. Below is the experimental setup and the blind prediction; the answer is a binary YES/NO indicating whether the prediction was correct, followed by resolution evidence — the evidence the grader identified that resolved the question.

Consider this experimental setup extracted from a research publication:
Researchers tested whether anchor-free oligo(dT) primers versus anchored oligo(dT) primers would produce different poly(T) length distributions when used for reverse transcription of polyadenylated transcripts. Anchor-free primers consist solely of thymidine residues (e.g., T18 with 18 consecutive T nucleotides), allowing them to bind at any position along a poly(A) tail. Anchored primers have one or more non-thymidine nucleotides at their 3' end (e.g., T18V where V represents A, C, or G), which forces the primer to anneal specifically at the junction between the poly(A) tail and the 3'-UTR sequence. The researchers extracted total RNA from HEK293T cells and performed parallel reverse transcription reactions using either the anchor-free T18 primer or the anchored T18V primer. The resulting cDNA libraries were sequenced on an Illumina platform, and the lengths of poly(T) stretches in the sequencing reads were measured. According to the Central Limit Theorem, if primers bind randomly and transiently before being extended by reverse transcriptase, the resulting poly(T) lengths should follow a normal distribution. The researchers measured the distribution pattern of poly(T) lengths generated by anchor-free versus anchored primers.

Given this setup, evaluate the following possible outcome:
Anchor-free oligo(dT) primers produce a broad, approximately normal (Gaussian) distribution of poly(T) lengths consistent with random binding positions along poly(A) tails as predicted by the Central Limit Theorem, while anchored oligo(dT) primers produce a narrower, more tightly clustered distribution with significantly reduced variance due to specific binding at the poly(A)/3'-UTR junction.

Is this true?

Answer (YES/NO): YES